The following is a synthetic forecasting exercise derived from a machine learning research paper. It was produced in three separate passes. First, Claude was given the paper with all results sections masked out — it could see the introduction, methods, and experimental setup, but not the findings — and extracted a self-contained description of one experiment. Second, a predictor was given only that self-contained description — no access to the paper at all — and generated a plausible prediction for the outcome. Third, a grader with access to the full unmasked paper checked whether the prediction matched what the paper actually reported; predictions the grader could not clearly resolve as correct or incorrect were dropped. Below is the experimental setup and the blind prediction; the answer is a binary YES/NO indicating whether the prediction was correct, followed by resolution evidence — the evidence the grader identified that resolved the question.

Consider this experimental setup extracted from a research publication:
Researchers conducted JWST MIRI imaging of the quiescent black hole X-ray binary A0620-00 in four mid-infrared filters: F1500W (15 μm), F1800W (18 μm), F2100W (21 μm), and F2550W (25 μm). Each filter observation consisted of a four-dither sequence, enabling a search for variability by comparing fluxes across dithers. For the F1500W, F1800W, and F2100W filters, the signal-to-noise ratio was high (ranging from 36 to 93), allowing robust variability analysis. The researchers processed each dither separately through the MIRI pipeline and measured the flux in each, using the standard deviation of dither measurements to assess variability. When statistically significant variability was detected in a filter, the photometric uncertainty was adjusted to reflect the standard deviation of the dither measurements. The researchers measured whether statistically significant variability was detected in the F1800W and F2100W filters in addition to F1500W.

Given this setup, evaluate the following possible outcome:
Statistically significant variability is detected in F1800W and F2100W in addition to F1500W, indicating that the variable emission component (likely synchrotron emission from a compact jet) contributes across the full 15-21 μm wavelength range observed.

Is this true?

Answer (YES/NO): NO